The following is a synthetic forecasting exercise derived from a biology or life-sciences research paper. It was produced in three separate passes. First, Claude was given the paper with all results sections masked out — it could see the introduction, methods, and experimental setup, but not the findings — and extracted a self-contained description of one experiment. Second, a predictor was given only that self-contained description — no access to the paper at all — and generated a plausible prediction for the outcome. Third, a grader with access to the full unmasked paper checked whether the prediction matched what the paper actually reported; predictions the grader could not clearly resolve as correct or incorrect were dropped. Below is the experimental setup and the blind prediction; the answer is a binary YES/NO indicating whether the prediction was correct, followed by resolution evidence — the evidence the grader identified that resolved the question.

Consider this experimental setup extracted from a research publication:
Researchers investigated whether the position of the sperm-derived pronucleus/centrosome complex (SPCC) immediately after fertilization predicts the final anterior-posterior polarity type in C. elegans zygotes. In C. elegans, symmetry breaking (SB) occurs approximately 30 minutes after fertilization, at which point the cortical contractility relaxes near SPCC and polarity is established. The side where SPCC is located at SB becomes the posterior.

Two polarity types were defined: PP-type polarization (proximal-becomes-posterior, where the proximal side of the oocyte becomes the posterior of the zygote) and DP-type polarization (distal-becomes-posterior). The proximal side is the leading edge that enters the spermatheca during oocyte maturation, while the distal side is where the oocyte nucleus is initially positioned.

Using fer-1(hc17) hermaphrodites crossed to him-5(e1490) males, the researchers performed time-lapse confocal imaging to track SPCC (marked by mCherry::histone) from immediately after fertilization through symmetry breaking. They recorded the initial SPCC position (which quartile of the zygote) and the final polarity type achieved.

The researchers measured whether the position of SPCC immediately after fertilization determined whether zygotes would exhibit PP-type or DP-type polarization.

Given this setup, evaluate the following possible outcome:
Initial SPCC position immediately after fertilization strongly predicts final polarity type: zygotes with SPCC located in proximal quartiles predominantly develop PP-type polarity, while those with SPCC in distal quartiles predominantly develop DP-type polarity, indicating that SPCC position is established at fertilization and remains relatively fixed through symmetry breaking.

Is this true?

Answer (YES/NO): NO